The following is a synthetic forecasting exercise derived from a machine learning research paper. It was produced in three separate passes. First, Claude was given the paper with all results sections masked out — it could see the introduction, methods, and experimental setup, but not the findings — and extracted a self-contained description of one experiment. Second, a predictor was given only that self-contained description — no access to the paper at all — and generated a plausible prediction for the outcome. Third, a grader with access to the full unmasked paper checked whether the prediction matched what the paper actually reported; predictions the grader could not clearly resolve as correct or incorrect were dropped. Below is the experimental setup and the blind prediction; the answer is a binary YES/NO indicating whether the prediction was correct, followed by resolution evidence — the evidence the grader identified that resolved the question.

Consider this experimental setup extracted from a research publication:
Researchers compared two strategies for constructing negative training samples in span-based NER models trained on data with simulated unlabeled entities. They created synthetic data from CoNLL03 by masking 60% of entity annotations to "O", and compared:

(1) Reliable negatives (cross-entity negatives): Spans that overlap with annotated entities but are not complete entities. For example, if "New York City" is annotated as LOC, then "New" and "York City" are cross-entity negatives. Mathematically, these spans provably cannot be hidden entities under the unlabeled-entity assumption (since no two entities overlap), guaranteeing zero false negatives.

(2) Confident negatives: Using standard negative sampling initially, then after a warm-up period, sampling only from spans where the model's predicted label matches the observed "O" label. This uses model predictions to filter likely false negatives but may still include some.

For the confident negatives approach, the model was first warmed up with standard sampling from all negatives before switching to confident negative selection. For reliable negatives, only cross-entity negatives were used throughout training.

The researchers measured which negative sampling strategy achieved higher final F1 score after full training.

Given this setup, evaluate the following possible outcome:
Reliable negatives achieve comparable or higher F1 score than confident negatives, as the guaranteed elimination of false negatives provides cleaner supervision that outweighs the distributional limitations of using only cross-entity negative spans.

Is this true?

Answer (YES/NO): NO